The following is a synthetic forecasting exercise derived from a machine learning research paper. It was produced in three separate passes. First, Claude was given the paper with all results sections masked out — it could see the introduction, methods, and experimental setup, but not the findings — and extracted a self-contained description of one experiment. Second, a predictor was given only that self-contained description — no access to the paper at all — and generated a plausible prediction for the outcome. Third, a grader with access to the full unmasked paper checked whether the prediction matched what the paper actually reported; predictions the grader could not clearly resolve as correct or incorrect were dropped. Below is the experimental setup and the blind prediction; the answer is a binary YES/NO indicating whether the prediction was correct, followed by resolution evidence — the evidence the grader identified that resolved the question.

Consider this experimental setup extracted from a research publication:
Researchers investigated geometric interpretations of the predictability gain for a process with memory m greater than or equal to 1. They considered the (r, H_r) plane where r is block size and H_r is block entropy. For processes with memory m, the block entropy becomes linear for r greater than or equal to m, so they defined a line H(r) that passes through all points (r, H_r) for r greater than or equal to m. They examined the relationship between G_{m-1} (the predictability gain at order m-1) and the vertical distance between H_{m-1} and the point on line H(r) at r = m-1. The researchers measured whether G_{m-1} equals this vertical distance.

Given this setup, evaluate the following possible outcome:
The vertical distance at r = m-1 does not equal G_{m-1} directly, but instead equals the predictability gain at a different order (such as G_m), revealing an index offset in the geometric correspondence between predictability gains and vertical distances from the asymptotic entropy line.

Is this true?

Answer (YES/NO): NO